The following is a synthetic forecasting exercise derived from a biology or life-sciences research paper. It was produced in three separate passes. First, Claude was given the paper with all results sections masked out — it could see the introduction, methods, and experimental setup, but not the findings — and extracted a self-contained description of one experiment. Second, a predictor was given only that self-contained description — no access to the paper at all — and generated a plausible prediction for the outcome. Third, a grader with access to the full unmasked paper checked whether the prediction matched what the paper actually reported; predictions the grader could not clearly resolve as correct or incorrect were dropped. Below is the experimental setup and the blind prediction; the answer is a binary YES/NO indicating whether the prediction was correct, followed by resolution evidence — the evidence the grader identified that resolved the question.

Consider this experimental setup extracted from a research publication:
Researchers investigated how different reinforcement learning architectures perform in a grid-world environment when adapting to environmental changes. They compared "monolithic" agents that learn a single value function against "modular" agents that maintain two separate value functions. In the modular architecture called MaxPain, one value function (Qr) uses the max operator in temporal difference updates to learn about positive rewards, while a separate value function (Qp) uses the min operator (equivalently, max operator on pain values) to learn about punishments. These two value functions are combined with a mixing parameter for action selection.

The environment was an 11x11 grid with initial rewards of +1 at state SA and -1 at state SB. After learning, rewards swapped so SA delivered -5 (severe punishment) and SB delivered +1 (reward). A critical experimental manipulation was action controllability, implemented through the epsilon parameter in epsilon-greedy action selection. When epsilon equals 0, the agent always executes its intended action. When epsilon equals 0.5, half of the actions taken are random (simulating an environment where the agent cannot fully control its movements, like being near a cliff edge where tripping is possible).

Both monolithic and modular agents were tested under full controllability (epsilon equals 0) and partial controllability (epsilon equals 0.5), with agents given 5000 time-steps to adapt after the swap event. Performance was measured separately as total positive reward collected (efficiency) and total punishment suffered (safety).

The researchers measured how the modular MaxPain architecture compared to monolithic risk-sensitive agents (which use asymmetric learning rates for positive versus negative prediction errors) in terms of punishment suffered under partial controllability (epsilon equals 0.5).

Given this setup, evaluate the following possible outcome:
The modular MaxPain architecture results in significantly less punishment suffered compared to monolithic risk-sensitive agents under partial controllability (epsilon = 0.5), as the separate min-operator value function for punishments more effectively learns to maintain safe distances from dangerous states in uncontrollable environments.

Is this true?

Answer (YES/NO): YES